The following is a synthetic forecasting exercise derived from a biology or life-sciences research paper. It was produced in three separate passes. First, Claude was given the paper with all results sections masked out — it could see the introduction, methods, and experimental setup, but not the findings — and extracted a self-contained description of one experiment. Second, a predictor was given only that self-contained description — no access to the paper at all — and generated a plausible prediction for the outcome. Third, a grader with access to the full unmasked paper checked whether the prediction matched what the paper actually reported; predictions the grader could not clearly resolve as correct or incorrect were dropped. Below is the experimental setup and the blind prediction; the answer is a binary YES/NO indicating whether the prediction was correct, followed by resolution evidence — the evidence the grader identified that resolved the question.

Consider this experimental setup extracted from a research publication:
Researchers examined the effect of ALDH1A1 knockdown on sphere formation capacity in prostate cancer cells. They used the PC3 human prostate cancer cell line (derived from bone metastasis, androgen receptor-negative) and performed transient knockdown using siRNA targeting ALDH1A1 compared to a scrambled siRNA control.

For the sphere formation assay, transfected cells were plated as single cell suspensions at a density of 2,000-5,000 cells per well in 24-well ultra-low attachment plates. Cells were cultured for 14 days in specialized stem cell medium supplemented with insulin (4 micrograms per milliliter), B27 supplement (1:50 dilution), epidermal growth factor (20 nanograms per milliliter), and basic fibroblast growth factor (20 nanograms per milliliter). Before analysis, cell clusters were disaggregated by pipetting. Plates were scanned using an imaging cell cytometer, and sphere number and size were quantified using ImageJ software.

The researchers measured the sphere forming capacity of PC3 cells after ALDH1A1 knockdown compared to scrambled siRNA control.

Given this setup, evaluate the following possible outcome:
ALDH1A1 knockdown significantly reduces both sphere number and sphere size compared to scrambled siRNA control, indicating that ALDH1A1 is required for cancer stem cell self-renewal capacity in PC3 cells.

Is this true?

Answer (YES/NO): YES